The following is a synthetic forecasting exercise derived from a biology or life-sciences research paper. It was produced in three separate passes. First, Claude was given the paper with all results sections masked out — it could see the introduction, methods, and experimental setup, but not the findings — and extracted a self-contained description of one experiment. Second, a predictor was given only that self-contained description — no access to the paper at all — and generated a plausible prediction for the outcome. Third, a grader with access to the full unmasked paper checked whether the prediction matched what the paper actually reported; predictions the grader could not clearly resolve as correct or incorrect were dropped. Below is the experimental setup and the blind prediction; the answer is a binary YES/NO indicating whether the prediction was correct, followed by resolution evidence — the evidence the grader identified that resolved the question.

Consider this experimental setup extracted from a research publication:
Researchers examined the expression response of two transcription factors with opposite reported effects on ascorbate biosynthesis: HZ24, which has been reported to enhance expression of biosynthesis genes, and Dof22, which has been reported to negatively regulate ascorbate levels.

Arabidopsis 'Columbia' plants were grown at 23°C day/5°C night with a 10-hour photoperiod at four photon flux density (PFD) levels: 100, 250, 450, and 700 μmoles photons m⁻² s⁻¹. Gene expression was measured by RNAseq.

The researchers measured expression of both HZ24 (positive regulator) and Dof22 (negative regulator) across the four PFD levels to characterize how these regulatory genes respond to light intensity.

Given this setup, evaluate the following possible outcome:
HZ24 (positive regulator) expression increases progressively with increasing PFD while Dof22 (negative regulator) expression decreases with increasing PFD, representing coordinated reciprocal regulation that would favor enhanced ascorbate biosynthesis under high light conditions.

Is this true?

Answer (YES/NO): NO